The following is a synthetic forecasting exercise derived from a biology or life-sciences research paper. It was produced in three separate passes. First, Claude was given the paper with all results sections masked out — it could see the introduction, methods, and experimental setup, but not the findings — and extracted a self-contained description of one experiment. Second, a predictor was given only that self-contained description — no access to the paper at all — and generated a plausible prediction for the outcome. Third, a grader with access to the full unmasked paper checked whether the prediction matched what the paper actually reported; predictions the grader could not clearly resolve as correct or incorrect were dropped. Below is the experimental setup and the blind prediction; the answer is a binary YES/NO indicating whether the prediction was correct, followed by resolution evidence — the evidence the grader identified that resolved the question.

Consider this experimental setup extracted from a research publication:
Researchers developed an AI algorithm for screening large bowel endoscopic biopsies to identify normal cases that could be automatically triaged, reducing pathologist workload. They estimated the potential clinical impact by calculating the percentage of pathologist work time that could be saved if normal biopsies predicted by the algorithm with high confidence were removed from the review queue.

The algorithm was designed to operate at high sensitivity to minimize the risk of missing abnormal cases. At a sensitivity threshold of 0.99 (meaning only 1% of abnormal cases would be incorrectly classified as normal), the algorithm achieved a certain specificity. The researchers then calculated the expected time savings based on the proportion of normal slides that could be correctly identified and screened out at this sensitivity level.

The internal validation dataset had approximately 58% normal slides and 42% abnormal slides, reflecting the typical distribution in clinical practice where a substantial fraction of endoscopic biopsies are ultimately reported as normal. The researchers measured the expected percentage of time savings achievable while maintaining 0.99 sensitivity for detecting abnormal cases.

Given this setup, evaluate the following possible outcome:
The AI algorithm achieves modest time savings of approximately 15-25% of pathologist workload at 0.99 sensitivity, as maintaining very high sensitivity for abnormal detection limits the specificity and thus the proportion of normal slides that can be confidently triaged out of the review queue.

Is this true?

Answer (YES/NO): NO